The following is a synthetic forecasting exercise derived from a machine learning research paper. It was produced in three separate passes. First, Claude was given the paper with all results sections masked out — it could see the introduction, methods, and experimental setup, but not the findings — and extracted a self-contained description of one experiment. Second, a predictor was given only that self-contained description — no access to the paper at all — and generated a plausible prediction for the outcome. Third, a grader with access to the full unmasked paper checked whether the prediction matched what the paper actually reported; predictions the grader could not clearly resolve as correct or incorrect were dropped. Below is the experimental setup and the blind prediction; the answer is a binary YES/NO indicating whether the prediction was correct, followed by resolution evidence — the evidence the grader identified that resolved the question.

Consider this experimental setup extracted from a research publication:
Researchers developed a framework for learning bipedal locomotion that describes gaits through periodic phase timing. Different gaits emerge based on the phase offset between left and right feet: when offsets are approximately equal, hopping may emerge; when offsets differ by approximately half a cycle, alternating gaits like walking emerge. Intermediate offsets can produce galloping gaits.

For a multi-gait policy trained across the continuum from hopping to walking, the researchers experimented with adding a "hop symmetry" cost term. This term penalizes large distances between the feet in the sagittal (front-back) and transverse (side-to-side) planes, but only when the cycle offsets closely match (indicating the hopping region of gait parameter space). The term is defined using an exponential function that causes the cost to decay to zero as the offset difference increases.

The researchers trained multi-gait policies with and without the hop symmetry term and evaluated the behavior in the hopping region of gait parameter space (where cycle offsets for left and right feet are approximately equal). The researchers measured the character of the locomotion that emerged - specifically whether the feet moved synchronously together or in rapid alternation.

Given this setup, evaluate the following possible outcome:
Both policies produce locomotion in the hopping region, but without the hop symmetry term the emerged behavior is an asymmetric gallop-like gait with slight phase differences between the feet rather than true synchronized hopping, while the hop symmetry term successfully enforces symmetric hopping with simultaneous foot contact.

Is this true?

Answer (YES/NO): NO